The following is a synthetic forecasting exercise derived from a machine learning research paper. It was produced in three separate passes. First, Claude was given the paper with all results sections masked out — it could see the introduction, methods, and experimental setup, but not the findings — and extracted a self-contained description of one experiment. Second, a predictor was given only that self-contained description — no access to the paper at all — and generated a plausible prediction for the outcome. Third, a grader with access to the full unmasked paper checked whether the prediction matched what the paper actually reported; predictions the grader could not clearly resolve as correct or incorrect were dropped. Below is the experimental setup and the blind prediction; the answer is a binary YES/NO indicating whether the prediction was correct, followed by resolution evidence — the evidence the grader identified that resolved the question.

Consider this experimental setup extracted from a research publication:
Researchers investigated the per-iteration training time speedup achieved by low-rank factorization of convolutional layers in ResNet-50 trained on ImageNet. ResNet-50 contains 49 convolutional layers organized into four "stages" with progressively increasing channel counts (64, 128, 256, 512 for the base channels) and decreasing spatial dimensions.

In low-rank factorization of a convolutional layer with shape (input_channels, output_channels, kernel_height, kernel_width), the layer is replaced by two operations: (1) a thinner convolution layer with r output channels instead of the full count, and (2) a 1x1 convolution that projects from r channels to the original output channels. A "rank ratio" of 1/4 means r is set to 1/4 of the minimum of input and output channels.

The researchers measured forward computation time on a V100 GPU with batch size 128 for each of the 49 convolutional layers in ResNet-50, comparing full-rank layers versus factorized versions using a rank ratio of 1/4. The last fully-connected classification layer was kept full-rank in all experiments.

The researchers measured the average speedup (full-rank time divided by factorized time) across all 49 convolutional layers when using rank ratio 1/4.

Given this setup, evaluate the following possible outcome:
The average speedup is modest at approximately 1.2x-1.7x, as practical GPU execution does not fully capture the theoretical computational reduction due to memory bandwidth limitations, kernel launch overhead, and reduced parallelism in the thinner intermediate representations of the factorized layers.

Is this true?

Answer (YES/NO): NO